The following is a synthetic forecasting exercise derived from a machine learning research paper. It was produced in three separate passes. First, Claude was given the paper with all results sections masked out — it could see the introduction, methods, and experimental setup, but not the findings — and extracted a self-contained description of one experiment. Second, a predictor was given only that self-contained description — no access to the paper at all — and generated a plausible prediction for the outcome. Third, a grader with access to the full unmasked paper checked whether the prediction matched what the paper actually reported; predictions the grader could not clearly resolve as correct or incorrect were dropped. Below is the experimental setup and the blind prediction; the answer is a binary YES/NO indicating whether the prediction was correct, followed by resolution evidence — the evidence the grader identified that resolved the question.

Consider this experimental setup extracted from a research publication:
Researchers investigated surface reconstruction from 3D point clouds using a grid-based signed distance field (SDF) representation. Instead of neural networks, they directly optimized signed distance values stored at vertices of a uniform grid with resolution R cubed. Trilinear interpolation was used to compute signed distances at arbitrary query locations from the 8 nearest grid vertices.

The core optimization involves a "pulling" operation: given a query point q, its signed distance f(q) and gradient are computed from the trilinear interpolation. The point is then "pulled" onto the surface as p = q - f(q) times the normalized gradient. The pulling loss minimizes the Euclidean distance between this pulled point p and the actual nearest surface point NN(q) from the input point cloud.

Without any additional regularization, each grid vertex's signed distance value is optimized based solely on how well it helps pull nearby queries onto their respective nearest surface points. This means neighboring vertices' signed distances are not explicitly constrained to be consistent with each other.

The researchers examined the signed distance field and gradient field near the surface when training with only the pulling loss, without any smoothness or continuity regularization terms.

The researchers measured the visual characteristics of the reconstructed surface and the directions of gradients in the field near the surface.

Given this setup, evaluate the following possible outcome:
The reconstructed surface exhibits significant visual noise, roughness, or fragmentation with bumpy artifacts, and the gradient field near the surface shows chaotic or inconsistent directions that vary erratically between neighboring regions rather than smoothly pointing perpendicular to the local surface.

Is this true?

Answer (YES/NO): YES